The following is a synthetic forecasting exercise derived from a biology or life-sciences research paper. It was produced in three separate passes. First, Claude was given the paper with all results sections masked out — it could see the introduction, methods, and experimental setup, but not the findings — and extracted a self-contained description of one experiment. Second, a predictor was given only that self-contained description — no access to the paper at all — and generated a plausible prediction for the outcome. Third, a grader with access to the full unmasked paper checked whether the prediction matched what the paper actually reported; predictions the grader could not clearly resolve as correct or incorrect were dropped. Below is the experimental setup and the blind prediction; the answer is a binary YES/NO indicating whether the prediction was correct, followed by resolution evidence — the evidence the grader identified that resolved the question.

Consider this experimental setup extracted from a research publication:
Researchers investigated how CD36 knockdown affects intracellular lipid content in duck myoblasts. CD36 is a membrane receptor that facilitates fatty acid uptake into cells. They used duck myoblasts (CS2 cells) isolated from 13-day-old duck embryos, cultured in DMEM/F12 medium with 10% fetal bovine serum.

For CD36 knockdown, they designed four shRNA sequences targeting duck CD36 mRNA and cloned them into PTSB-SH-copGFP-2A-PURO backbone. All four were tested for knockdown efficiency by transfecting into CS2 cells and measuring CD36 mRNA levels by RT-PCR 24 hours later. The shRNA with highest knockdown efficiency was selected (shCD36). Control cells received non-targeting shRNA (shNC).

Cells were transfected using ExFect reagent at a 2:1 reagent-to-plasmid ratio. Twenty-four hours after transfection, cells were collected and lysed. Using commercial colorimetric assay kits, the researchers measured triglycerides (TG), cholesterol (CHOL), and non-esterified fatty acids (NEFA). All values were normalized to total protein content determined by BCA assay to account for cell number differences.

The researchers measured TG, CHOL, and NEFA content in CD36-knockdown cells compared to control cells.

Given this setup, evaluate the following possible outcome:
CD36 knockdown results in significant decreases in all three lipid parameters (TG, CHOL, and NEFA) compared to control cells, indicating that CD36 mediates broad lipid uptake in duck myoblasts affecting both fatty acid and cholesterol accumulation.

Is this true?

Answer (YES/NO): NO